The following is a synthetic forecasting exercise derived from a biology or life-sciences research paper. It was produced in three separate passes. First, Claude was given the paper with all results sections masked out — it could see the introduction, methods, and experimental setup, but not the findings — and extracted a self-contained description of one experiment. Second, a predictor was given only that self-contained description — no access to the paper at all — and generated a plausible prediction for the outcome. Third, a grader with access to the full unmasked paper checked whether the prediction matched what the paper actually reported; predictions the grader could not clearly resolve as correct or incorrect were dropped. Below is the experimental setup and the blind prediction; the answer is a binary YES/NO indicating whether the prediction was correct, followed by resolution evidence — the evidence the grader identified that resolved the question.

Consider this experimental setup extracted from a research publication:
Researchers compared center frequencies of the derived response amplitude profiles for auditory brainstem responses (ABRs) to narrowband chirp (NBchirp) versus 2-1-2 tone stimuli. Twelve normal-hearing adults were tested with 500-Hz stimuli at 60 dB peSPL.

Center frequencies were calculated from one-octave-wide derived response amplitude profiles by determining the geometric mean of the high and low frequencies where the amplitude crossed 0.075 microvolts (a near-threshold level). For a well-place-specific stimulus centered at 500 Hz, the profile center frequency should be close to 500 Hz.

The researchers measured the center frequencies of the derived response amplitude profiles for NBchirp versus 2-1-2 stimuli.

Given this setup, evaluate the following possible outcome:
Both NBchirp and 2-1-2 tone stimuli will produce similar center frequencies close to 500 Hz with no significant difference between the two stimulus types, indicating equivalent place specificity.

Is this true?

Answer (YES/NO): NO